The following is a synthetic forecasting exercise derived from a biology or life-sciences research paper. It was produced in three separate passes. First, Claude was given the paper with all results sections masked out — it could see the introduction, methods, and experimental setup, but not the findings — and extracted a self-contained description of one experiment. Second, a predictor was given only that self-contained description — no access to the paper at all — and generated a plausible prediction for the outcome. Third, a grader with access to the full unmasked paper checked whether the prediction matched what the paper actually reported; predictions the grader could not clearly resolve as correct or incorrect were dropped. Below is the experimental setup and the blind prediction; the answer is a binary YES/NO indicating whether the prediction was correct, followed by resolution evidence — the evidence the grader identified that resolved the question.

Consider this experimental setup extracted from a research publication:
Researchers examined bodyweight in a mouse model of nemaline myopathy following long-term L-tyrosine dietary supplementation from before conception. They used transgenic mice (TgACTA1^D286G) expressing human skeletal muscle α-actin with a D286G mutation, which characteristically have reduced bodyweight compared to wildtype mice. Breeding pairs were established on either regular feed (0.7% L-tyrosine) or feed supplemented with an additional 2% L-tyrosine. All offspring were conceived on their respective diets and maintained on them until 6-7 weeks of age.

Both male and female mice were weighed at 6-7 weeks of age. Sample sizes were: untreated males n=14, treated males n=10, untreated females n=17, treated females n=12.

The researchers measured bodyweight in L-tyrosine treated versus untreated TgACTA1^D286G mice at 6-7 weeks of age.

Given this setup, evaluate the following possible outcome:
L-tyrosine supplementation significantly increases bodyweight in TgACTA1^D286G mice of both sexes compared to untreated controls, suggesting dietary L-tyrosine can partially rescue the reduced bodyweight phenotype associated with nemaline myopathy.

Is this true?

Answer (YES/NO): NO